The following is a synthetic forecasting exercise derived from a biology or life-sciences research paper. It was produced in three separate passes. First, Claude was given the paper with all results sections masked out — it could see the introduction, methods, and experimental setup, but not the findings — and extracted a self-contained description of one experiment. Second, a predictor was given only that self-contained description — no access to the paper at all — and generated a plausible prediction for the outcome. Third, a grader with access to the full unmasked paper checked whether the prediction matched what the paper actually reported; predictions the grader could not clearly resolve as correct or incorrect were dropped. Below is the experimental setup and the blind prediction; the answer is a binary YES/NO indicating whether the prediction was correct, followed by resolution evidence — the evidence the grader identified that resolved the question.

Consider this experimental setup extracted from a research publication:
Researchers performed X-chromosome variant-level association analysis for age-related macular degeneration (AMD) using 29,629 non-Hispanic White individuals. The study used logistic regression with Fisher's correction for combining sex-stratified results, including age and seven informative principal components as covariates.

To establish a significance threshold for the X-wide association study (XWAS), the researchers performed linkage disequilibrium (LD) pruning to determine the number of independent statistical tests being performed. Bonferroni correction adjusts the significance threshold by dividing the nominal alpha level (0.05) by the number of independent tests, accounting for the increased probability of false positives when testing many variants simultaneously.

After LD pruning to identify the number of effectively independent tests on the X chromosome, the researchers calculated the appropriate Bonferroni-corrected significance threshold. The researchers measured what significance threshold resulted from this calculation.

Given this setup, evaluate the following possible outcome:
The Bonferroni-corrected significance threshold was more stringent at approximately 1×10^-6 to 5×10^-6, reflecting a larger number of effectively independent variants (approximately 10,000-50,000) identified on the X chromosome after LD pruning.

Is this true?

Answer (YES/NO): NO